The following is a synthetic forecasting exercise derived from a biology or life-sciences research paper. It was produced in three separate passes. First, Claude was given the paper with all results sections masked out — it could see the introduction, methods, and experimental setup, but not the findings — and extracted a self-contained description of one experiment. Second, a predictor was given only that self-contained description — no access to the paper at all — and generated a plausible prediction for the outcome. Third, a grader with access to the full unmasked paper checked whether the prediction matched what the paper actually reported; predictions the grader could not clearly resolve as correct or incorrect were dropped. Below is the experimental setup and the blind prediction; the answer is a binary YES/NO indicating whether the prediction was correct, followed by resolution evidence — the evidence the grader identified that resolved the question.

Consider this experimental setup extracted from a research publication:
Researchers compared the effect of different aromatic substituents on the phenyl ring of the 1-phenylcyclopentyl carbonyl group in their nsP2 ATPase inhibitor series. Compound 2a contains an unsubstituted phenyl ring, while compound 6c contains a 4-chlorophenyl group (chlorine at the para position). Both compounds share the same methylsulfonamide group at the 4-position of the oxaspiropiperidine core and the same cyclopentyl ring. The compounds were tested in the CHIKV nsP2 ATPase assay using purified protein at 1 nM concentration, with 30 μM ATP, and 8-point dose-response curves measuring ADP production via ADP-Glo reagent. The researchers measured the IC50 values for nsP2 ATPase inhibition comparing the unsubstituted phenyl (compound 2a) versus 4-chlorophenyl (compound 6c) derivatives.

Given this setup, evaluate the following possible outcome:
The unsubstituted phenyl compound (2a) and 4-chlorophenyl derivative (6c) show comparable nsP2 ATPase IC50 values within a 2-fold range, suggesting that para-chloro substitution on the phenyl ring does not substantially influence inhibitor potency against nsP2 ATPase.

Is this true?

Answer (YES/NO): NO